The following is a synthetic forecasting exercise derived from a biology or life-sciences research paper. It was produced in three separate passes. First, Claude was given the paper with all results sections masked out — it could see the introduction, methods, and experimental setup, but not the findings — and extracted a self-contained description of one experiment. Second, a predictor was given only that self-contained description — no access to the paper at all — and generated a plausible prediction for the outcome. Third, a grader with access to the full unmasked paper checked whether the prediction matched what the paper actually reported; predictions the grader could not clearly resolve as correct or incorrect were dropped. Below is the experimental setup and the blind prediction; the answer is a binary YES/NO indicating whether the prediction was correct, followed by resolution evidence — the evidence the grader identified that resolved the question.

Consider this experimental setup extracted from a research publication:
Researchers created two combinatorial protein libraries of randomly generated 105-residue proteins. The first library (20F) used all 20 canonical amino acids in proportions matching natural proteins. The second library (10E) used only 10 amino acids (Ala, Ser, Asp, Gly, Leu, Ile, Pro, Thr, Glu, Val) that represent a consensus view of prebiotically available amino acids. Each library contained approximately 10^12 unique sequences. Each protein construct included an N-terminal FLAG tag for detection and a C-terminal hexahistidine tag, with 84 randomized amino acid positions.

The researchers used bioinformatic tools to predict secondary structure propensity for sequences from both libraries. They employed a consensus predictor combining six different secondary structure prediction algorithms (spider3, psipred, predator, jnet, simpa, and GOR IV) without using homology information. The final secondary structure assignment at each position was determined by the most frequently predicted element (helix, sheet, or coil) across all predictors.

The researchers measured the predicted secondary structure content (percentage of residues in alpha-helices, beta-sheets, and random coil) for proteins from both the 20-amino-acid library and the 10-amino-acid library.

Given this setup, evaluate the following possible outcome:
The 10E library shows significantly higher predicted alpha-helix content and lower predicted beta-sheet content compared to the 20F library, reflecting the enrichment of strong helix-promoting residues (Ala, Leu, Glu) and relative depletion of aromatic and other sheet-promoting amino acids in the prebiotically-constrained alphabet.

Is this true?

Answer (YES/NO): NO